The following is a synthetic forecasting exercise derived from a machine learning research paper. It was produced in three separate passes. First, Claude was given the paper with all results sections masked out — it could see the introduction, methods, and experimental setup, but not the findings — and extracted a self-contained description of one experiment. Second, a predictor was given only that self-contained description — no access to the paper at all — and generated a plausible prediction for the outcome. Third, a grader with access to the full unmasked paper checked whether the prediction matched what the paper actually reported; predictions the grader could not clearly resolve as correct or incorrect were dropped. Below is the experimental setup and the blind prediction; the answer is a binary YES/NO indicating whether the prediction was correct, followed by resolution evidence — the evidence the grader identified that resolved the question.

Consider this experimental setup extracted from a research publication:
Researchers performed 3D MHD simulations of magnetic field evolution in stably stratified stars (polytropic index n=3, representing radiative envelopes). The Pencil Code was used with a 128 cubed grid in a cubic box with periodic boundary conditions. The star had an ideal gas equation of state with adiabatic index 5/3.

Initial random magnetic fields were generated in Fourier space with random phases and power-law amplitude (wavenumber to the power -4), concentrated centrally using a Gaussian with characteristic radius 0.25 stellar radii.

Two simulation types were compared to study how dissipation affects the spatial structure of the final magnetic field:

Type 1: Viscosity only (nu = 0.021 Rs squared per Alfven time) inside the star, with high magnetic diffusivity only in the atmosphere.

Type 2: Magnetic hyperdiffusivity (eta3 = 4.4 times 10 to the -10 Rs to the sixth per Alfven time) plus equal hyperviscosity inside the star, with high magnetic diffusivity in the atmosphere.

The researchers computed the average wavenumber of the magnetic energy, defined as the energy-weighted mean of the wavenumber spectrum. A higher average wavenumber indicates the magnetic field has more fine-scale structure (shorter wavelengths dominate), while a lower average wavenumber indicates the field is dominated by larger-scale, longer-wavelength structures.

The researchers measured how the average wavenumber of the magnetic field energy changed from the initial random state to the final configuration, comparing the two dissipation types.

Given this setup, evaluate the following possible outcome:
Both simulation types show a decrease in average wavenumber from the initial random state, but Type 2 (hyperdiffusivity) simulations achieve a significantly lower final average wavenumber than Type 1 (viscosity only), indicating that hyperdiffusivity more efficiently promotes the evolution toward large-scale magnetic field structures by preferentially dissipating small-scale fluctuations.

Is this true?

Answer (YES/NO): NO